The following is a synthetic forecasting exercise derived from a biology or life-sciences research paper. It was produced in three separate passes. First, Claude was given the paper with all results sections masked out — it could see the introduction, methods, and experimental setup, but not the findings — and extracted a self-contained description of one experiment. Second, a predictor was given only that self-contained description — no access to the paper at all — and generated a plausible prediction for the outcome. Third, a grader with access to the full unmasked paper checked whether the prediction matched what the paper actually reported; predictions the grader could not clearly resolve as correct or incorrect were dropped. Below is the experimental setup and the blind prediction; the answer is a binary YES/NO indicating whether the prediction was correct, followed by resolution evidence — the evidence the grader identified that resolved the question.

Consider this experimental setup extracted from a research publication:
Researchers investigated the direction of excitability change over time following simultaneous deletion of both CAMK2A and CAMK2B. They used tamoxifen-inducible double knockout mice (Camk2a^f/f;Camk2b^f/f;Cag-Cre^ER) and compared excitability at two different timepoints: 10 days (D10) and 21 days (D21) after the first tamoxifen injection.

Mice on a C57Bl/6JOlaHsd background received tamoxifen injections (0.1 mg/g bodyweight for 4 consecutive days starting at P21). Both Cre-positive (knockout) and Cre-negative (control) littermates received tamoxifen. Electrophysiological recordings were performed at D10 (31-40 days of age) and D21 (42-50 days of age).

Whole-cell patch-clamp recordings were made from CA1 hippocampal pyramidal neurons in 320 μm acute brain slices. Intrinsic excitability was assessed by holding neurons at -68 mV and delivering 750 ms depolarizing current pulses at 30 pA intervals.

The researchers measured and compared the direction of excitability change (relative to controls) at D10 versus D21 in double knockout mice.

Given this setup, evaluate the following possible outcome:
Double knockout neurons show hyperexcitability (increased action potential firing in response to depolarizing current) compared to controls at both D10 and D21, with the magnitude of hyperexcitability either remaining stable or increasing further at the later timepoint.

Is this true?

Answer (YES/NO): NO